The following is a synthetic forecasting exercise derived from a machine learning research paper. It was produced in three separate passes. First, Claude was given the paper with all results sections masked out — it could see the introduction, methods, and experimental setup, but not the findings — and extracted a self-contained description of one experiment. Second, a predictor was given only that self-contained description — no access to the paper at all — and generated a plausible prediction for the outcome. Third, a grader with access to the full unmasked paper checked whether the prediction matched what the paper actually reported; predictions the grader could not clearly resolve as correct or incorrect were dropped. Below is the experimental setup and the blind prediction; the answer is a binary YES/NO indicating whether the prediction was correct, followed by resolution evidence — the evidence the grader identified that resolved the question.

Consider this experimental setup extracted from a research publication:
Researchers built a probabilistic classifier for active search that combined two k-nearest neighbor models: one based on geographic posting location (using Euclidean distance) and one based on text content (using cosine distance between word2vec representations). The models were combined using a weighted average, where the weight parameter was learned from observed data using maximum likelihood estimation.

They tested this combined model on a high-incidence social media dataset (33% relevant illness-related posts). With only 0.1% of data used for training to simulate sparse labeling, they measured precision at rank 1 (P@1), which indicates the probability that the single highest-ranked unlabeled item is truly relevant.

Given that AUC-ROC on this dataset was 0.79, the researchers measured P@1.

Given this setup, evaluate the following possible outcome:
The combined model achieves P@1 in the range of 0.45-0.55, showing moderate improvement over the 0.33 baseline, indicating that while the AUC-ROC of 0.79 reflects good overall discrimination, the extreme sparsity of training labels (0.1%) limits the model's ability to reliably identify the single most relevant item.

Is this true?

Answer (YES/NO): NO